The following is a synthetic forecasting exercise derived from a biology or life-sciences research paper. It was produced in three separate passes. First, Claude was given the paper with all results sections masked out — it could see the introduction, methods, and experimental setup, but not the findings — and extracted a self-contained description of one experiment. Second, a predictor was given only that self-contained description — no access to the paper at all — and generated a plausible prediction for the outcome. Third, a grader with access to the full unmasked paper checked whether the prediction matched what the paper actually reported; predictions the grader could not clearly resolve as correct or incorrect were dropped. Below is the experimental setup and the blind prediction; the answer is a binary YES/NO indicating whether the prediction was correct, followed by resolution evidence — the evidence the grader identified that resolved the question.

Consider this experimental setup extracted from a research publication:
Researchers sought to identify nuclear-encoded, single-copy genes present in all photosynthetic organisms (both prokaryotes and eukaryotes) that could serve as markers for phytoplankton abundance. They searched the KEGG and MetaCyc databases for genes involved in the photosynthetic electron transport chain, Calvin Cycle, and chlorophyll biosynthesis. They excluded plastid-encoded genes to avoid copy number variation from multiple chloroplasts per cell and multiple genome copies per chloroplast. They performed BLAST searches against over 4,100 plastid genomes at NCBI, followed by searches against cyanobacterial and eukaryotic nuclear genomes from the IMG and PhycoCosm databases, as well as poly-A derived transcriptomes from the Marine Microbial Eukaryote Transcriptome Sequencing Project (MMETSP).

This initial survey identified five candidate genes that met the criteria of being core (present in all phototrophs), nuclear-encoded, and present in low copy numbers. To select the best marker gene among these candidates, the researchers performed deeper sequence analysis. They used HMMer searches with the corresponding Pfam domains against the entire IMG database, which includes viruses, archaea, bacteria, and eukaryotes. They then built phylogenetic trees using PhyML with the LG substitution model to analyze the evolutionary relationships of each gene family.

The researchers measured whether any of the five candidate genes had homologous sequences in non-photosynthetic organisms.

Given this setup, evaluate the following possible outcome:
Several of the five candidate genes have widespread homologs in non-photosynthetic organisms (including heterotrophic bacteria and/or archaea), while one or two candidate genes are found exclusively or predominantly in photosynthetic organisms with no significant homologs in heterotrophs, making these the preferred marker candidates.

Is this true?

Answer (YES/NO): YES